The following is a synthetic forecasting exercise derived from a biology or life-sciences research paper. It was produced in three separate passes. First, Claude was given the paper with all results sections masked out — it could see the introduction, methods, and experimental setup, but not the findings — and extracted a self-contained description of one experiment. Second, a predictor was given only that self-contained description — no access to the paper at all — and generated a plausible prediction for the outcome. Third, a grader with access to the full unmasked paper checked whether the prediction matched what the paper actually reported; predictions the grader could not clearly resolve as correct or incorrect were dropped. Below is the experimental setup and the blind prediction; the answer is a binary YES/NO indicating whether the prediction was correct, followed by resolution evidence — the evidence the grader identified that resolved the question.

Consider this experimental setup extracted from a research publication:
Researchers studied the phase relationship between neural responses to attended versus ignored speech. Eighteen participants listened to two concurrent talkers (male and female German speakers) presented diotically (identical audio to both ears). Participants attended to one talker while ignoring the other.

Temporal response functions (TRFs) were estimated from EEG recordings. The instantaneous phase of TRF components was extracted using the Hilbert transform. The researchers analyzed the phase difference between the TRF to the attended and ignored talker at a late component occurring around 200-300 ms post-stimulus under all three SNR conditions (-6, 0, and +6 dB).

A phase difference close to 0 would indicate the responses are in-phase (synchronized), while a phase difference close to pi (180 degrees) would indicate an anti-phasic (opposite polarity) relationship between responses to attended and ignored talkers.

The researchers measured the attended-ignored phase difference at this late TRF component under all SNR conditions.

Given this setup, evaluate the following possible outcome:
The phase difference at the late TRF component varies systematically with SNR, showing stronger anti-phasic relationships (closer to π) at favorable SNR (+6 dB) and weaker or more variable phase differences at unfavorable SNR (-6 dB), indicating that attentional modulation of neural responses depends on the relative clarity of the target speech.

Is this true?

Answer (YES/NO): NO